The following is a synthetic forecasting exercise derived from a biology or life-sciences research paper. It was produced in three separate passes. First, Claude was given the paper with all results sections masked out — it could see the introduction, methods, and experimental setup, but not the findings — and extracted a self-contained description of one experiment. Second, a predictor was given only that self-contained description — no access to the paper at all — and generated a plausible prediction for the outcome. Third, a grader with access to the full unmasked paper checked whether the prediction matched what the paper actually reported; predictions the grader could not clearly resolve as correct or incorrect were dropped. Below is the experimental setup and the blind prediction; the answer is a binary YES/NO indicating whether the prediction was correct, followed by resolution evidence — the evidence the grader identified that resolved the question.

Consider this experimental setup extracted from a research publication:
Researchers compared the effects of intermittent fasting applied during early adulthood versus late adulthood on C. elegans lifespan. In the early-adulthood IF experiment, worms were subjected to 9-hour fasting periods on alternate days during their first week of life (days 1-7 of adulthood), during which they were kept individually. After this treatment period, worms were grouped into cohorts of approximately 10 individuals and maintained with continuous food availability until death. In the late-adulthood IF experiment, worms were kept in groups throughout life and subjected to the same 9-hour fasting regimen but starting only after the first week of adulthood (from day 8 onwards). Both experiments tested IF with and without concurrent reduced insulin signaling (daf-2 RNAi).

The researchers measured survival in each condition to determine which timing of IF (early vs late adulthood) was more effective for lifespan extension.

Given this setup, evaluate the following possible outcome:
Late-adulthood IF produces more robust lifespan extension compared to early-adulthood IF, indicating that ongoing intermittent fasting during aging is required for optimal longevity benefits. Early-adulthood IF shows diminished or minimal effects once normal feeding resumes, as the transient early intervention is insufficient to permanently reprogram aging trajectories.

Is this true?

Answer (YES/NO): NO